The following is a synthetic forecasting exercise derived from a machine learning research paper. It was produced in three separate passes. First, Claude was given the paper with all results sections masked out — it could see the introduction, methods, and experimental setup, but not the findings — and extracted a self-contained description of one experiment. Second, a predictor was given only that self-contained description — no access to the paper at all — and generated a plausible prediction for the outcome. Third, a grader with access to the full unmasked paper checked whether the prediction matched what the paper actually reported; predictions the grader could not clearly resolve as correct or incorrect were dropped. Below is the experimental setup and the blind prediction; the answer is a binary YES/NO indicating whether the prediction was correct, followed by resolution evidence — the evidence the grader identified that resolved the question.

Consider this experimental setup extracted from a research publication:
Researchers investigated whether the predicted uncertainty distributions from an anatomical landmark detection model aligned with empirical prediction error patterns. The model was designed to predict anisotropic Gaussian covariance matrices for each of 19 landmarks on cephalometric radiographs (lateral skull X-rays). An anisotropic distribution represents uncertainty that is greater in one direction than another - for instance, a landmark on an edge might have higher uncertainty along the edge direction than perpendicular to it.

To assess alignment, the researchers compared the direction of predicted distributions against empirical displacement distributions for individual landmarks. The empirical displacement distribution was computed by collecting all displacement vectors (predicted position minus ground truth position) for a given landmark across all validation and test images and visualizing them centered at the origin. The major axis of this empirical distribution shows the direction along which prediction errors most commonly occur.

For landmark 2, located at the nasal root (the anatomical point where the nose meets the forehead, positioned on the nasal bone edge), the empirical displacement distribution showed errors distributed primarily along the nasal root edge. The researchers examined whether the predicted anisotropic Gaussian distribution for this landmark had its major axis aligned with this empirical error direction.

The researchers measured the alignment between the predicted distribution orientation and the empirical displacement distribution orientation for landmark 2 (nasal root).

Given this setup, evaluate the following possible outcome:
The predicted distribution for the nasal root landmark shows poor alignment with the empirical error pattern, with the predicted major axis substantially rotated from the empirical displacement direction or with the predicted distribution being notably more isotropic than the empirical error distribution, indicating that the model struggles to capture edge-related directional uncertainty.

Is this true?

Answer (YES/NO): YES